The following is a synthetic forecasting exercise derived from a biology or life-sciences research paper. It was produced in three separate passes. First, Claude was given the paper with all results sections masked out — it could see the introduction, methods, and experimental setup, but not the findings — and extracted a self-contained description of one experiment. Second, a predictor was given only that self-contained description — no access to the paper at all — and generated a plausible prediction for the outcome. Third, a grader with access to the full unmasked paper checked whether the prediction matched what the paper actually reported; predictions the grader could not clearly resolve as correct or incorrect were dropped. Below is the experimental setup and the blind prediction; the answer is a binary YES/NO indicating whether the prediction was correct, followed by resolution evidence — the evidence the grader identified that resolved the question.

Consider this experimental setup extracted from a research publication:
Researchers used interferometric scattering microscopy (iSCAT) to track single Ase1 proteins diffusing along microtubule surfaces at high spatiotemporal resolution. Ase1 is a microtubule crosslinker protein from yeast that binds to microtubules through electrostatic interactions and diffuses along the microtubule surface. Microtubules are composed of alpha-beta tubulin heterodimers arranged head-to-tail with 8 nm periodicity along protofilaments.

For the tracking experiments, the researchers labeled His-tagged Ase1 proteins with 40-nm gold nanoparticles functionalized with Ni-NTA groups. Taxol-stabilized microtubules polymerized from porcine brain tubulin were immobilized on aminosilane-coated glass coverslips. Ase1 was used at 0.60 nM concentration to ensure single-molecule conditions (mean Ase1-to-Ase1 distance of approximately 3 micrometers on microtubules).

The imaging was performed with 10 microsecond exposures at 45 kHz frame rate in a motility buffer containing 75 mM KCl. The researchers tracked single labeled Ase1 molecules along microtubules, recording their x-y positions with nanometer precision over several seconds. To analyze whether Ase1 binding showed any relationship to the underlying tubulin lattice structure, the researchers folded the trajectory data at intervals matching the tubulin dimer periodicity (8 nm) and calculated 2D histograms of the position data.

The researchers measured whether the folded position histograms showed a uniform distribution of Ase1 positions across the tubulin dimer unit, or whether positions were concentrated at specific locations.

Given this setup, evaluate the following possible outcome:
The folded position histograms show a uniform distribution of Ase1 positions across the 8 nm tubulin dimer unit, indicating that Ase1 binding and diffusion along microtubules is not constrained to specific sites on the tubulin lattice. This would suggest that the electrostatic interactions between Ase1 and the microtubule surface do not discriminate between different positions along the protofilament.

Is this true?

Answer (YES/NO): NO